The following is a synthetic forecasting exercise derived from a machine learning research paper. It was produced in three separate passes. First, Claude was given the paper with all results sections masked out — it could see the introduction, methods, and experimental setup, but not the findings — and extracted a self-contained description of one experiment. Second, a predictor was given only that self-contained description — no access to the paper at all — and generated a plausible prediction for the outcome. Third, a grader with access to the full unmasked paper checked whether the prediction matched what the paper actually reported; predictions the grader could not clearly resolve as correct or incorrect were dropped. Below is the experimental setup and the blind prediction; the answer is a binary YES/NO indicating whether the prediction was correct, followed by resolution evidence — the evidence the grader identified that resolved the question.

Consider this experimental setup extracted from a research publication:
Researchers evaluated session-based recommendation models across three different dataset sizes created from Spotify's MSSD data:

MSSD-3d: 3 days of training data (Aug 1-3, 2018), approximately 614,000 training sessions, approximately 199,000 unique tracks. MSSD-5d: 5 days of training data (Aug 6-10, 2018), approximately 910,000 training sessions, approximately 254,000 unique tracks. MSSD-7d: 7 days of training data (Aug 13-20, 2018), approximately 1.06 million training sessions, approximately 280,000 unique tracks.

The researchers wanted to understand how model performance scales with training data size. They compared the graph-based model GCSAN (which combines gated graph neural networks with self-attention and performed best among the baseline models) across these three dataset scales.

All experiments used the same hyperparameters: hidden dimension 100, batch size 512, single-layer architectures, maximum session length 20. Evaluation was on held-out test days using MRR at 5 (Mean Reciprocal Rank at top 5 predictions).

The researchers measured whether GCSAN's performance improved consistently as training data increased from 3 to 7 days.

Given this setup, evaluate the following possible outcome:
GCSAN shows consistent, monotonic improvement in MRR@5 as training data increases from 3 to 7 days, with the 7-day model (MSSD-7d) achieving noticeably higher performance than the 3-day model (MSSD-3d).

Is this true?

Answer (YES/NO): NO